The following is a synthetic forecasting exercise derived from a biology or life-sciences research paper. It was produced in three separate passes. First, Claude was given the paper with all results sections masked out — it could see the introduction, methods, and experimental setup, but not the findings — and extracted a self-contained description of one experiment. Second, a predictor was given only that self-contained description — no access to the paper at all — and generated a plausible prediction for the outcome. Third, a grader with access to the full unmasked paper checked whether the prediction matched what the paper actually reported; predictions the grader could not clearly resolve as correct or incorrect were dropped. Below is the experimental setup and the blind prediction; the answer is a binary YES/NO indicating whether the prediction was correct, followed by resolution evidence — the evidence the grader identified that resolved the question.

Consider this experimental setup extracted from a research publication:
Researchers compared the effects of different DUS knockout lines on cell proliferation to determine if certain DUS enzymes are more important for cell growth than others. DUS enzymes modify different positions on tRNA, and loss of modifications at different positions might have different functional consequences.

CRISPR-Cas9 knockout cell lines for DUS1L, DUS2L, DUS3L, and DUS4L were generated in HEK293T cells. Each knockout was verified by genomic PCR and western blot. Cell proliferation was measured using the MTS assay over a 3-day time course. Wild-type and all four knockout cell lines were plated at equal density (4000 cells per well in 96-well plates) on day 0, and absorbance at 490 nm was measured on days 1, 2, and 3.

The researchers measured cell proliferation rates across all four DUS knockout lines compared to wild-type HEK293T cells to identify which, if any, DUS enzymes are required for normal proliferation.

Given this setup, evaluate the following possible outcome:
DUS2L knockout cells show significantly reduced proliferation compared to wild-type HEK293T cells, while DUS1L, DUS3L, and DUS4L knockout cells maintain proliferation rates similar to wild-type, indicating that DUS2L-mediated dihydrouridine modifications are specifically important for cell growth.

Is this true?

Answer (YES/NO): NO